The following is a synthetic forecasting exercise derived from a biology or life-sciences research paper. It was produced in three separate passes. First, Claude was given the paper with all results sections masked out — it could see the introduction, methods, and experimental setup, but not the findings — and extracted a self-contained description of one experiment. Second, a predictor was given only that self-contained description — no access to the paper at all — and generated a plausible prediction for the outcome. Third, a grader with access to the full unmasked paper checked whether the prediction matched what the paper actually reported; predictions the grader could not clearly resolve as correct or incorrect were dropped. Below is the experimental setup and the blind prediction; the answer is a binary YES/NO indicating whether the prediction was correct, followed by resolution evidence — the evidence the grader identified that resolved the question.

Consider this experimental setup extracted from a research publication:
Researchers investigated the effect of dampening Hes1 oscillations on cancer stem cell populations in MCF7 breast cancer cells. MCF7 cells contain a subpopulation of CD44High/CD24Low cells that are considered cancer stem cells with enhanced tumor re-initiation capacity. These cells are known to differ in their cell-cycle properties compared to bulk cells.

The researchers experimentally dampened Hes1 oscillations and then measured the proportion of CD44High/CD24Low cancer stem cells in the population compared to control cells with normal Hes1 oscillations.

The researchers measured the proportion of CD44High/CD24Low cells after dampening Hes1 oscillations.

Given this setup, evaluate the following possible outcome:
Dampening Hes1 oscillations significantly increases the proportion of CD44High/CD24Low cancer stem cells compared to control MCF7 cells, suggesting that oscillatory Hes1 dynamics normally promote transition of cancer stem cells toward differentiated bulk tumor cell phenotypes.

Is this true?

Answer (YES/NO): YES